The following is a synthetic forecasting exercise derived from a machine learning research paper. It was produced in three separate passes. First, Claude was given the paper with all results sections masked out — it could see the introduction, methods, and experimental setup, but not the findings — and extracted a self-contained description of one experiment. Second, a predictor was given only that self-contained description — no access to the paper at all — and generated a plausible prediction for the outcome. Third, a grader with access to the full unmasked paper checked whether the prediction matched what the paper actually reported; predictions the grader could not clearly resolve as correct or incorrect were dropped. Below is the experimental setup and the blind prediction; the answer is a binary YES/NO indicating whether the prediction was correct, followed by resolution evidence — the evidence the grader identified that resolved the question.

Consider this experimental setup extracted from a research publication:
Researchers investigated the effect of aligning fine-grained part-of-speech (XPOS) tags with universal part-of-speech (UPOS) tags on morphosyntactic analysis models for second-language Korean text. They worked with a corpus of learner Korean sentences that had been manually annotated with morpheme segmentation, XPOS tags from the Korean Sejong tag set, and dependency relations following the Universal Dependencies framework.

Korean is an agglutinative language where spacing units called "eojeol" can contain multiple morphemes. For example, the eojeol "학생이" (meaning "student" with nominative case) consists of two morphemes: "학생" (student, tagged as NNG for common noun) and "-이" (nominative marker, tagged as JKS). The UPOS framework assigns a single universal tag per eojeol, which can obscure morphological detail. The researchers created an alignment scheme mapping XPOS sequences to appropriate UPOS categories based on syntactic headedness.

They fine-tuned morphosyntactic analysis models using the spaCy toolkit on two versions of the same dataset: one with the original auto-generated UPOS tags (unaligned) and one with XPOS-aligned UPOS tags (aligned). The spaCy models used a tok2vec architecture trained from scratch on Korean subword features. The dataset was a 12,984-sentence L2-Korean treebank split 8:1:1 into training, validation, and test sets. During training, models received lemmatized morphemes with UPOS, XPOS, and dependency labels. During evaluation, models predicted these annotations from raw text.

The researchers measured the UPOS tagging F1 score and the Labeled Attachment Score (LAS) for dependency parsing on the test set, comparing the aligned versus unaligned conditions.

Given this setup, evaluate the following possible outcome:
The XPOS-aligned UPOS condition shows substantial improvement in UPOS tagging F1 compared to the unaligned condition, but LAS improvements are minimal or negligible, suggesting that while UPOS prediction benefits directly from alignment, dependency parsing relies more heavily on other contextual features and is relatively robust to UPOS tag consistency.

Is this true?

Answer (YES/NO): NO